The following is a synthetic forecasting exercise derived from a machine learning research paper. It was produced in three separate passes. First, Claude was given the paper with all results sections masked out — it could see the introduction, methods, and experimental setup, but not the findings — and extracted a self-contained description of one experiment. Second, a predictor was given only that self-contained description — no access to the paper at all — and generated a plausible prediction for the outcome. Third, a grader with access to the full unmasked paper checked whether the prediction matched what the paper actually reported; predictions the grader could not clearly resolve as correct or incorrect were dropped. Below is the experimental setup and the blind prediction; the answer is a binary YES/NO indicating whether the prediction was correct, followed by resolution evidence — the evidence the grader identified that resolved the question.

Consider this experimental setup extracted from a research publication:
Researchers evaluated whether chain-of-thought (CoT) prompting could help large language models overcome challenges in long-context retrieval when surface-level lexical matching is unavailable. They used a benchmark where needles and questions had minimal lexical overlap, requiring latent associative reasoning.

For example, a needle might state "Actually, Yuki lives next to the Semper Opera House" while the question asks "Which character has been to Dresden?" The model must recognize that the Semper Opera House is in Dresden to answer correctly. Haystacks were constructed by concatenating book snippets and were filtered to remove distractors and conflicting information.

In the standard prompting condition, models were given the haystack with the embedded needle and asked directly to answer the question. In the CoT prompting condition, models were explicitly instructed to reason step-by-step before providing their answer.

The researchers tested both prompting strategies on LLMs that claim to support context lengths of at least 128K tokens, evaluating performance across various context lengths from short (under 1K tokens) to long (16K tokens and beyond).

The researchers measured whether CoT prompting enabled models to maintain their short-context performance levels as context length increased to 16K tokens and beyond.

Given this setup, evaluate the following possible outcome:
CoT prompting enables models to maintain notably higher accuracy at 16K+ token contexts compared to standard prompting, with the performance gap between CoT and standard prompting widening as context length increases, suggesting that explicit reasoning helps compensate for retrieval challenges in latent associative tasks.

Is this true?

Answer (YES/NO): NO